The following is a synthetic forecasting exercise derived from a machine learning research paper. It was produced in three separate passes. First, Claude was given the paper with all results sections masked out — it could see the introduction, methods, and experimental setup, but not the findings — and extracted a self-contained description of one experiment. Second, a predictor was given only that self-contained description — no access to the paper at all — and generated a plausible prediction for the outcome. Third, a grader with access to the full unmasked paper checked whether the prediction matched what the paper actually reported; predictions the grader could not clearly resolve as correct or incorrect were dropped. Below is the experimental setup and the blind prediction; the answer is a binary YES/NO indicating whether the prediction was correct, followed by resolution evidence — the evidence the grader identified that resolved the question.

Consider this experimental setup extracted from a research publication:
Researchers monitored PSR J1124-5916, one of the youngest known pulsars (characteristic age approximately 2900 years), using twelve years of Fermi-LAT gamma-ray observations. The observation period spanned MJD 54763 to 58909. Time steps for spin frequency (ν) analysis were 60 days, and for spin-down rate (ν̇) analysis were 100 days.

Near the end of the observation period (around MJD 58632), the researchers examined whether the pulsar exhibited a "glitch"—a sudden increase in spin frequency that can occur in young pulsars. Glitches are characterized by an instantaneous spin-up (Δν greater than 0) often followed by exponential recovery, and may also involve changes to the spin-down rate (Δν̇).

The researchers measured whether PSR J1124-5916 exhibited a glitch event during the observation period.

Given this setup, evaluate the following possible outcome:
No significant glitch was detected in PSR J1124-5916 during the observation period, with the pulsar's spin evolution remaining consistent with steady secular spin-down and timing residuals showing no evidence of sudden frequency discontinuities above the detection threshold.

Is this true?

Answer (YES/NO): NO